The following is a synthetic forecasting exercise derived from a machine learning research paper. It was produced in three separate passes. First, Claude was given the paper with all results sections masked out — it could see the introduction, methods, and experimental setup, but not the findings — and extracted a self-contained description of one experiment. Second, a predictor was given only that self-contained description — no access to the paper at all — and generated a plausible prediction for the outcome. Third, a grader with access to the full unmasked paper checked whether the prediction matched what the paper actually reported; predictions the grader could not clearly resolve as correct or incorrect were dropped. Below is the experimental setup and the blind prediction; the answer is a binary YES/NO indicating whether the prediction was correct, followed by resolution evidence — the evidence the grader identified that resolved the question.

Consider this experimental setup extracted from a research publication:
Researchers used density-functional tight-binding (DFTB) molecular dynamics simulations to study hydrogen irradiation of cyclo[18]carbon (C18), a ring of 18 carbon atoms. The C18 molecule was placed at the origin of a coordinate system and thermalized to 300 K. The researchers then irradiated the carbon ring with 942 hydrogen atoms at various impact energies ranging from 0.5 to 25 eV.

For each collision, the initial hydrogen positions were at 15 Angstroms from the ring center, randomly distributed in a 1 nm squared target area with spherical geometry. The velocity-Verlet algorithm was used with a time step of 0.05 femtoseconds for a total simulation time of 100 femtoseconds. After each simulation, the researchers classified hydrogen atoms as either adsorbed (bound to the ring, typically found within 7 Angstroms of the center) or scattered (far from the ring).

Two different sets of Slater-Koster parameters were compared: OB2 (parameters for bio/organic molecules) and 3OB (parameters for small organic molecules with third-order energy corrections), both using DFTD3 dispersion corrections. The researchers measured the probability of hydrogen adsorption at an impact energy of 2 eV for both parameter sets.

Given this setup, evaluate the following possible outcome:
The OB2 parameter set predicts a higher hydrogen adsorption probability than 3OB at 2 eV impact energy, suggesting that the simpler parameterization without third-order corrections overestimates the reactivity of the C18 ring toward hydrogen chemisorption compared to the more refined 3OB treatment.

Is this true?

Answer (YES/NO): YES